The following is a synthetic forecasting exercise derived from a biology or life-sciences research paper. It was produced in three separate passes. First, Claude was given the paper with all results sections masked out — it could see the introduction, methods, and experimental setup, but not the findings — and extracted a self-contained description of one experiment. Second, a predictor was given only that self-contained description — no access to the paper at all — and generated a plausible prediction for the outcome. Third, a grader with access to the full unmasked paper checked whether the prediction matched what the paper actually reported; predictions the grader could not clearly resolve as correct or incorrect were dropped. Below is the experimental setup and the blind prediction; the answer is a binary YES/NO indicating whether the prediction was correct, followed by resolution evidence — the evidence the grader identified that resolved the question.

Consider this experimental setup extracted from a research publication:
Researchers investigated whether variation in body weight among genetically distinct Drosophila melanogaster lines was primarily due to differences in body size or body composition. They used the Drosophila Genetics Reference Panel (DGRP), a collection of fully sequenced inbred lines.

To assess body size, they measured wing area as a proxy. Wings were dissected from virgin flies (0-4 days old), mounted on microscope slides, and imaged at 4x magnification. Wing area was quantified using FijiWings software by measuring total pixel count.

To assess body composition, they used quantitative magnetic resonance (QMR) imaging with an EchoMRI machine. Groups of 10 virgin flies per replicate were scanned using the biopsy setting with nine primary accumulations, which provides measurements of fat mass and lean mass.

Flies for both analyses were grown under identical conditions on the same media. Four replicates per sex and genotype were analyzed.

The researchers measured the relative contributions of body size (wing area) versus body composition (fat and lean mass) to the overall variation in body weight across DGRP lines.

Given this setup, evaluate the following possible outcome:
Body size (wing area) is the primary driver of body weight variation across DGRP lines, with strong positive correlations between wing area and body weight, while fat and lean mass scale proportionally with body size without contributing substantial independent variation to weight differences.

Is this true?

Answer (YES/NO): NO